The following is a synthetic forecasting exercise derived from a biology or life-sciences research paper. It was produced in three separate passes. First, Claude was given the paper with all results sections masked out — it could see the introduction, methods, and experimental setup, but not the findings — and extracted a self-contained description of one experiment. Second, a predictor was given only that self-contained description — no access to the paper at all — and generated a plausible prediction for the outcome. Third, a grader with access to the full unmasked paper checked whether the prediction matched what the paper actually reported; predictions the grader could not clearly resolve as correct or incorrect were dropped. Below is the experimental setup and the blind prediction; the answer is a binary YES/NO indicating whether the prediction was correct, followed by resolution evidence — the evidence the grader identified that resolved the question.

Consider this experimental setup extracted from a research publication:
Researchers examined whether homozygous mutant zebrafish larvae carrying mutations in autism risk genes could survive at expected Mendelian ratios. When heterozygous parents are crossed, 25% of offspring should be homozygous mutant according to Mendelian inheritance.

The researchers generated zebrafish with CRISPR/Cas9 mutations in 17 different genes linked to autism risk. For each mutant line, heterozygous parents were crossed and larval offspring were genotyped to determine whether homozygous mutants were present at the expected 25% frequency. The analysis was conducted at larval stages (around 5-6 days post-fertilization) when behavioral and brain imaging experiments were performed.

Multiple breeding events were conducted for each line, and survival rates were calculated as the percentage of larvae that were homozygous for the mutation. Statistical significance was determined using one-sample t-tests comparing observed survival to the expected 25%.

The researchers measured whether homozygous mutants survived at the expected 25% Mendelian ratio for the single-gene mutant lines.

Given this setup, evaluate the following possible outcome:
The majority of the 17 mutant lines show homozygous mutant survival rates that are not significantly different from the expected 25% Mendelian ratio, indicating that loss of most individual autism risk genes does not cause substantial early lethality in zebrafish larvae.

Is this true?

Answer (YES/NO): YES